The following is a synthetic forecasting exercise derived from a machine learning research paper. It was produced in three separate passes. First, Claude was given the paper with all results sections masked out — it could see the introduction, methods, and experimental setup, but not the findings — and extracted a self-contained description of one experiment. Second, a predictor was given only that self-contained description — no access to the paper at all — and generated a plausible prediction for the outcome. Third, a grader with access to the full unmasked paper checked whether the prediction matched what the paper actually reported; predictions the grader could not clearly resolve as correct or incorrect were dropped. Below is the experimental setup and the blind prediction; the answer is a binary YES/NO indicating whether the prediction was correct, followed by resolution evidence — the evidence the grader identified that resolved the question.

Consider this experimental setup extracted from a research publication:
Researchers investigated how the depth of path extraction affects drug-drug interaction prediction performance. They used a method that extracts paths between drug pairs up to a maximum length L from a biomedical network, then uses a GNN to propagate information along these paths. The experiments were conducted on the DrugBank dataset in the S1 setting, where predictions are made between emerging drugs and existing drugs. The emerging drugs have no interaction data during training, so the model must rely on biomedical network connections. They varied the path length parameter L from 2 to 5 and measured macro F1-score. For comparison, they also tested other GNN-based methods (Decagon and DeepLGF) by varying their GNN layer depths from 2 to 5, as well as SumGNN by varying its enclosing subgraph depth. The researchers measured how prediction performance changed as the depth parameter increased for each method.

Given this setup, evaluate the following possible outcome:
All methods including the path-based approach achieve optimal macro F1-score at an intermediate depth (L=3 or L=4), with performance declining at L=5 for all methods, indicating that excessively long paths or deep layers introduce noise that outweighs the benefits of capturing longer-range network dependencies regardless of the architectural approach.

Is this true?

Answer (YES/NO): NO